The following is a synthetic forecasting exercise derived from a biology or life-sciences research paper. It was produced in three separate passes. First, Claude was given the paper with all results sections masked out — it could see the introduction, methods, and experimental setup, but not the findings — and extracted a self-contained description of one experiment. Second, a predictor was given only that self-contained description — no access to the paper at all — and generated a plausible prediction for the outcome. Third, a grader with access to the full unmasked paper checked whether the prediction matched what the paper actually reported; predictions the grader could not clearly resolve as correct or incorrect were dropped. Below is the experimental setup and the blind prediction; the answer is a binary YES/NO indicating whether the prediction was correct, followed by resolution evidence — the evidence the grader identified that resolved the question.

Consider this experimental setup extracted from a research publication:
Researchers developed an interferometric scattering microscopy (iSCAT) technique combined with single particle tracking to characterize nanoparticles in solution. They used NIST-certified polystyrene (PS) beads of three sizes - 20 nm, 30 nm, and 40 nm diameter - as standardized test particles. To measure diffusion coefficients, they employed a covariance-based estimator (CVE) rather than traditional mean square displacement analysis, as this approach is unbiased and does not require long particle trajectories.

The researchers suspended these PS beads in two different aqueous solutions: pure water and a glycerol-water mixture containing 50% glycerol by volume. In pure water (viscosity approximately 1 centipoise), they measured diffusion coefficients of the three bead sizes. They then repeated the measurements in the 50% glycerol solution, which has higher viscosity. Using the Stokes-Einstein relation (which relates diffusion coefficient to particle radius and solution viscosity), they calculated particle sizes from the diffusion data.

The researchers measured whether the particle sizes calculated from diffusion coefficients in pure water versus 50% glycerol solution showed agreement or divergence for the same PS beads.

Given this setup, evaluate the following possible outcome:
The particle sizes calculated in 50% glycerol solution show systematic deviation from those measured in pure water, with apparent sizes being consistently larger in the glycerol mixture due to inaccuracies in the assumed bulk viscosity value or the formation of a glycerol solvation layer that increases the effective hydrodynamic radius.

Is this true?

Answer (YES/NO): NO